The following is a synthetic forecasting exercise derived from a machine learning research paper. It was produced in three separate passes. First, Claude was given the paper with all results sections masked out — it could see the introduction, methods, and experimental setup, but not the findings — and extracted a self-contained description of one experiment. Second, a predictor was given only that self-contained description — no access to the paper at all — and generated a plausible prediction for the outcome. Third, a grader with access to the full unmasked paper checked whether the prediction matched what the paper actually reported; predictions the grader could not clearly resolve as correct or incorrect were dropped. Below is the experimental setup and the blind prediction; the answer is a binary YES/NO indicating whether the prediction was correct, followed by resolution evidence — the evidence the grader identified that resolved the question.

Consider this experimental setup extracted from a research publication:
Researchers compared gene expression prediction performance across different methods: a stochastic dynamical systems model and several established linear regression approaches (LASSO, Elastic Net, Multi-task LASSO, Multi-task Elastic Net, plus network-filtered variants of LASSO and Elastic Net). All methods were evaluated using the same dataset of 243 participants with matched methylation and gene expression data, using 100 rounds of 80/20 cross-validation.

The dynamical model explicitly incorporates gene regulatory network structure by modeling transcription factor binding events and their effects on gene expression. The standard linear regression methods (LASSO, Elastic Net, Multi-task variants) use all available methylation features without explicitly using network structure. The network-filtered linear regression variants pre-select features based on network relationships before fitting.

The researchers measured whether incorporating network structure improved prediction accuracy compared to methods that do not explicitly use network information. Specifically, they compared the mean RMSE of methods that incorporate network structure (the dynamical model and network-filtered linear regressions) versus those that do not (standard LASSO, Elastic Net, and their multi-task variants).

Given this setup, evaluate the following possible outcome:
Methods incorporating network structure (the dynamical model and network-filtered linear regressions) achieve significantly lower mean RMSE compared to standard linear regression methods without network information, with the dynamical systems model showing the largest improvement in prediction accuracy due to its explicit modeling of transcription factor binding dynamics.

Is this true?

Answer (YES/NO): NO